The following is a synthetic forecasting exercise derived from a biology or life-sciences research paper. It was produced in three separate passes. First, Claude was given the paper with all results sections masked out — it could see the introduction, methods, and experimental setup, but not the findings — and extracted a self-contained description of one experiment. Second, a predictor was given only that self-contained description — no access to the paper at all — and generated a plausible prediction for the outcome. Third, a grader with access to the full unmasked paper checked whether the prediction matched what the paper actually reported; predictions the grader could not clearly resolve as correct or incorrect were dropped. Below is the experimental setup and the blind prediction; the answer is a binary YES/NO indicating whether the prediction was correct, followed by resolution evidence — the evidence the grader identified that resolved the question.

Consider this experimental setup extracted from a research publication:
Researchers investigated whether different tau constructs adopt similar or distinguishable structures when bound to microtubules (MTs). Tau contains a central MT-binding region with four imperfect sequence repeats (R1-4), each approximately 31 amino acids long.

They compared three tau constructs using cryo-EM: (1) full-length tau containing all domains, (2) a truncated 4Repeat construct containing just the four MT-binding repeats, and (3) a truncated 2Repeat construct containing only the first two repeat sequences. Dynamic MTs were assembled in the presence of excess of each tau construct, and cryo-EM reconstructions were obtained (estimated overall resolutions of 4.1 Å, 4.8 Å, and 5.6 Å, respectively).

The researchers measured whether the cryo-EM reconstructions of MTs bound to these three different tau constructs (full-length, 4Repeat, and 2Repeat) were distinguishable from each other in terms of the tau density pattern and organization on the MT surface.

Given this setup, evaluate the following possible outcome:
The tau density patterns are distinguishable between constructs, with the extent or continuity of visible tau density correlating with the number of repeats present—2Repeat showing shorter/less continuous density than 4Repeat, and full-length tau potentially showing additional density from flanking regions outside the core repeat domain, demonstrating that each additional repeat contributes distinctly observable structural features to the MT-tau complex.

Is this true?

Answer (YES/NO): NO